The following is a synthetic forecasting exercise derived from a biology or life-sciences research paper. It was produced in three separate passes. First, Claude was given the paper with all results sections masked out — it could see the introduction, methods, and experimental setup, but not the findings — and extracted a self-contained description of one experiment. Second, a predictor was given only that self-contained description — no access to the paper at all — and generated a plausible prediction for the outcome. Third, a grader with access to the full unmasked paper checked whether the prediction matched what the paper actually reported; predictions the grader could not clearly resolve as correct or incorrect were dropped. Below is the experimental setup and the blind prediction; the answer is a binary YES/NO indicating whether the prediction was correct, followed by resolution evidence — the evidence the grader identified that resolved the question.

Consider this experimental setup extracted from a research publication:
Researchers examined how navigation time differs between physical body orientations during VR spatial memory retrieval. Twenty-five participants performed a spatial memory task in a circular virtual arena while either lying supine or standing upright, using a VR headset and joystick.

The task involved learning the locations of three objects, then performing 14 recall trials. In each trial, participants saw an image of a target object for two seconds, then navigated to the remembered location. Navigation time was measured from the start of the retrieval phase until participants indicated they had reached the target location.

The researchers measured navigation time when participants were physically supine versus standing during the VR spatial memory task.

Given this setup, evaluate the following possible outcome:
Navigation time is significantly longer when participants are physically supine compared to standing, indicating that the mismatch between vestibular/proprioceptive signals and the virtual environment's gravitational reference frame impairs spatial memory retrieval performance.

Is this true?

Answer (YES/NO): YES